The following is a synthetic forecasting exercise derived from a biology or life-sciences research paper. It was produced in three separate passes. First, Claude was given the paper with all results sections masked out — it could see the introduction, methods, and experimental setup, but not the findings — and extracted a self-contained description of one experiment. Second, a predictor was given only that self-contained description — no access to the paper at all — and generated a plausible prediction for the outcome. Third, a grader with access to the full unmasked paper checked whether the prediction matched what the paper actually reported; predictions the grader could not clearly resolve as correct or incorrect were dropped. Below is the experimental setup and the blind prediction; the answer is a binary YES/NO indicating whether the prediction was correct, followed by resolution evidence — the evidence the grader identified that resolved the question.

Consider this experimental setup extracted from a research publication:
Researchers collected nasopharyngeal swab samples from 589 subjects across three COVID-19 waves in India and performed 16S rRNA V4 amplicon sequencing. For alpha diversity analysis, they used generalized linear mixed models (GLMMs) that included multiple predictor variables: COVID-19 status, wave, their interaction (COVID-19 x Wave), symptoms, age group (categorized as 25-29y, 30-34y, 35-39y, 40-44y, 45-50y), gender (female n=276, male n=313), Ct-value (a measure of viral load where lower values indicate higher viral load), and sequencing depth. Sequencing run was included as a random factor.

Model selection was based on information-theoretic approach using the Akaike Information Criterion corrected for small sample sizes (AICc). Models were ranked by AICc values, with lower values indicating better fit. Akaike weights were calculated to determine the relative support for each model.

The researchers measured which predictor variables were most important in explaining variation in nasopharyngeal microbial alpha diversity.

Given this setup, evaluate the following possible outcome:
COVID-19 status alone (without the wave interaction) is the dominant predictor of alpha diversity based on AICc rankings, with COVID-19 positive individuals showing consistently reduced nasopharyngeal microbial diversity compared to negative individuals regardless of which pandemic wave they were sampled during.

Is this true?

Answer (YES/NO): NO